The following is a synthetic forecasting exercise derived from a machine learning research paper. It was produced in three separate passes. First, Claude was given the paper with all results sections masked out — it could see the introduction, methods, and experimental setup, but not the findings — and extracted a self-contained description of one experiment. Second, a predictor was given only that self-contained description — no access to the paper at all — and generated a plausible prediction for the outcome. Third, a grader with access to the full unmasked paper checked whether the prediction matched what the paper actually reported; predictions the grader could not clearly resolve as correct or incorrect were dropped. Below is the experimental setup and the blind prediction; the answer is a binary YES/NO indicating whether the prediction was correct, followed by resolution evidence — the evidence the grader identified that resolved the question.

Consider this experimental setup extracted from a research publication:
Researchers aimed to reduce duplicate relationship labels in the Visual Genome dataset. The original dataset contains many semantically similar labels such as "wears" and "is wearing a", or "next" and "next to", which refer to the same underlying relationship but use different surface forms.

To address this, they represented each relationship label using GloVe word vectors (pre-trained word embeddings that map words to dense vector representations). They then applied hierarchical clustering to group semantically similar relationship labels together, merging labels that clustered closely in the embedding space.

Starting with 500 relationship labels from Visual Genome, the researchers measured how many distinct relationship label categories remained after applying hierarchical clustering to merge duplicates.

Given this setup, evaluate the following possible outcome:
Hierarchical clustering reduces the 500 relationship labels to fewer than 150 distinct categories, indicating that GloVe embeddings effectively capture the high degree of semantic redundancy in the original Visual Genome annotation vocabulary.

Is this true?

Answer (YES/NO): NO